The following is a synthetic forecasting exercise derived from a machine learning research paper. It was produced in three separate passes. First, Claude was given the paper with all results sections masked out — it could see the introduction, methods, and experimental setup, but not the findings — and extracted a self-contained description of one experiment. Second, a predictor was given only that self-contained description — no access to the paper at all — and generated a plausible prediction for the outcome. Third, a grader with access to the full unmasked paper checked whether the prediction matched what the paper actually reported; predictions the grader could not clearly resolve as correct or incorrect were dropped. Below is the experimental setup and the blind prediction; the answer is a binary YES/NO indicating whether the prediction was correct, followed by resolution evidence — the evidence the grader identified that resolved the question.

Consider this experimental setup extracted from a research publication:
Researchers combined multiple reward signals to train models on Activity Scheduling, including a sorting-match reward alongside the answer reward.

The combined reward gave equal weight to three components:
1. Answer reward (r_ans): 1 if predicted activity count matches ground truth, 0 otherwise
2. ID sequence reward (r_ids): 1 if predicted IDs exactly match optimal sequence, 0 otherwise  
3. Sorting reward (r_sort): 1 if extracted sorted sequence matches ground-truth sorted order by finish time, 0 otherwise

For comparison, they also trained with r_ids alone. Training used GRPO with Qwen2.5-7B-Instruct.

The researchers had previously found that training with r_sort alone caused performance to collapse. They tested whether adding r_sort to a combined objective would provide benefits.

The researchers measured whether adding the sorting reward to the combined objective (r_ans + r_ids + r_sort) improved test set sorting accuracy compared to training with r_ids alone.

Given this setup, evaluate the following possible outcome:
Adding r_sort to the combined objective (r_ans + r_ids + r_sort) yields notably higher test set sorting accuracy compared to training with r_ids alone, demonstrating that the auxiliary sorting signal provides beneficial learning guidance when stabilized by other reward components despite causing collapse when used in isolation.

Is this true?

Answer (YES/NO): NO